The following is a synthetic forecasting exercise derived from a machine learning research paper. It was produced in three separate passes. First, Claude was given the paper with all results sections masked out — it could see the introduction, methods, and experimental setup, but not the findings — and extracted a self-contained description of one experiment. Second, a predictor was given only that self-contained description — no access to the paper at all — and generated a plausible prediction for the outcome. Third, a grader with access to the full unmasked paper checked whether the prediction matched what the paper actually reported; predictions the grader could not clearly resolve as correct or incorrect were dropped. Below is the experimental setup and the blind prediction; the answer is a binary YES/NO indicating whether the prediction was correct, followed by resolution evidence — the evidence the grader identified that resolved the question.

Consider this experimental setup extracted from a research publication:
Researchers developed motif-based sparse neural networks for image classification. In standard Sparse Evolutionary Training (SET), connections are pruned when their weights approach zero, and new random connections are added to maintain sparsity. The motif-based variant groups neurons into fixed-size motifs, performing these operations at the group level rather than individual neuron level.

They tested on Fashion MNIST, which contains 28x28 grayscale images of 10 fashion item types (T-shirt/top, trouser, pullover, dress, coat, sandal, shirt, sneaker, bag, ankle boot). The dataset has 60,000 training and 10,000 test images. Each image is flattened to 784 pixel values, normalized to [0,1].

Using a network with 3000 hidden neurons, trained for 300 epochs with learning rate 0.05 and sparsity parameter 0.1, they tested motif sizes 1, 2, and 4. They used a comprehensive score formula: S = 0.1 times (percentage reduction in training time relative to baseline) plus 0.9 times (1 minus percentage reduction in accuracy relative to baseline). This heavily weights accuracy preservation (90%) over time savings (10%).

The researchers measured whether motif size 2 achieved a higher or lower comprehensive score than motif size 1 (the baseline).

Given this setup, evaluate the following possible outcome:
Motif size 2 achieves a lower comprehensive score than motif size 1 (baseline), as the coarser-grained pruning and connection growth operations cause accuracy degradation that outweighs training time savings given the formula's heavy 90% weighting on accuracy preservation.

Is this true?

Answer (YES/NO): NO